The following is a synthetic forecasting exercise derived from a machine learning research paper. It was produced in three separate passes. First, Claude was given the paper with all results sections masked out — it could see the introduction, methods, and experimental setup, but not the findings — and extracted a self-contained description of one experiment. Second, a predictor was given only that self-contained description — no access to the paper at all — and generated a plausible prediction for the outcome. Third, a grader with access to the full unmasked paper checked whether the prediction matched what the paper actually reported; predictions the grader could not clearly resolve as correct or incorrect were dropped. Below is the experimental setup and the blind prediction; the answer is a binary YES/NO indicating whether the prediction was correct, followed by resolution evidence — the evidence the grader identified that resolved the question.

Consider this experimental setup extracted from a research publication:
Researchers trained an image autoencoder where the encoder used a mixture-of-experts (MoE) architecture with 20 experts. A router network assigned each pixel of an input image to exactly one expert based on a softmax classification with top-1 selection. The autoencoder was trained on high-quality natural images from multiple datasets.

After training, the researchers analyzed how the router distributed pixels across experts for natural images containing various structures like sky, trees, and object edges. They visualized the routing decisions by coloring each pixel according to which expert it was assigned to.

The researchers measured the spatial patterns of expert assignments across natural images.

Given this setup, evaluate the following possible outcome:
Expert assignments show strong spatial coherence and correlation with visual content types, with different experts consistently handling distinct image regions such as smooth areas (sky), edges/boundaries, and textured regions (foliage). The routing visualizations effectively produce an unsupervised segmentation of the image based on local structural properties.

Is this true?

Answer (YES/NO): NO